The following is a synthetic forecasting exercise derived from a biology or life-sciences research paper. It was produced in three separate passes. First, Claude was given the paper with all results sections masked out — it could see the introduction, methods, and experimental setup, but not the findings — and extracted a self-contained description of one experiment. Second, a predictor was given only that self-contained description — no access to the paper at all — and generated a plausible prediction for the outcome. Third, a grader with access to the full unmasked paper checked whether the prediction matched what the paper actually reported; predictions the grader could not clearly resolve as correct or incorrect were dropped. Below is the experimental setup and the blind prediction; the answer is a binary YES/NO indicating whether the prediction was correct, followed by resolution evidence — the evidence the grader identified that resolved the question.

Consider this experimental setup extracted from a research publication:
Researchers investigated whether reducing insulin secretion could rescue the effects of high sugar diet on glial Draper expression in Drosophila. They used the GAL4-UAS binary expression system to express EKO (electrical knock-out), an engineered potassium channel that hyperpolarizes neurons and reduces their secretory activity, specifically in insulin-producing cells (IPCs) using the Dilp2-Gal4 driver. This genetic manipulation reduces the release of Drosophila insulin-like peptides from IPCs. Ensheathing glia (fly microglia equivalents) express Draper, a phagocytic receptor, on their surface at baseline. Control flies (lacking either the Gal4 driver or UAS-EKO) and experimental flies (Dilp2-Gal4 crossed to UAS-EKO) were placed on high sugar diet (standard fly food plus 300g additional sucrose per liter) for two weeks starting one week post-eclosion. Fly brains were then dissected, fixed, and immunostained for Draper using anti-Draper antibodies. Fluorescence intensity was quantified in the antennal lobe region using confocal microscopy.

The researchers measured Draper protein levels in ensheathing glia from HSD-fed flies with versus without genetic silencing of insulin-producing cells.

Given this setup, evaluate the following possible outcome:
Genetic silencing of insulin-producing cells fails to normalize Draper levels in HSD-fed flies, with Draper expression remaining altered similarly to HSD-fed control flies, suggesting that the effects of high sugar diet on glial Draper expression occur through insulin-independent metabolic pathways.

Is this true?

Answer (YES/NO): NO